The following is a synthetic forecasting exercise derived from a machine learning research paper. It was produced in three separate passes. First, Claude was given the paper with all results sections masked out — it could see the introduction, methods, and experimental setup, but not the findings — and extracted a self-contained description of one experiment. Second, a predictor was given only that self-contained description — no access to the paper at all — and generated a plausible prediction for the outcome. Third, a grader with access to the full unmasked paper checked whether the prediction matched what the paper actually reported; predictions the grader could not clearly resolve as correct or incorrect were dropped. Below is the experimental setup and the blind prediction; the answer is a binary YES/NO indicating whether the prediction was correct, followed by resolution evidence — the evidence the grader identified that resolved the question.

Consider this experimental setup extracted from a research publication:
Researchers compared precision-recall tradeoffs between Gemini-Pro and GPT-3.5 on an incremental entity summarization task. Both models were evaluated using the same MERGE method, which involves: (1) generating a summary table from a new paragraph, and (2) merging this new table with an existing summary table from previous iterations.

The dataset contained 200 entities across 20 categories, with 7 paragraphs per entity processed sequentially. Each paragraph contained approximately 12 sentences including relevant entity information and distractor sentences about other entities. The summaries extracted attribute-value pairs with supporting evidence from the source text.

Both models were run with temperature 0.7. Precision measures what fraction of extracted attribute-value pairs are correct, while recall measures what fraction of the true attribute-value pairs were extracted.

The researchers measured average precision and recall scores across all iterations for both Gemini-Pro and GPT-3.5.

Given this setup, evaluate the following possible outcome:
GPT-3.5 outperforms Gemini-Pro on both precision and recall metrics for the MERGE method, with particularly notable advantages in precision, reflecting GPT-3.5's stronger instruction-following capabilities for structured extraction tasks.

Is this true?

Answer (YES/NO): NO